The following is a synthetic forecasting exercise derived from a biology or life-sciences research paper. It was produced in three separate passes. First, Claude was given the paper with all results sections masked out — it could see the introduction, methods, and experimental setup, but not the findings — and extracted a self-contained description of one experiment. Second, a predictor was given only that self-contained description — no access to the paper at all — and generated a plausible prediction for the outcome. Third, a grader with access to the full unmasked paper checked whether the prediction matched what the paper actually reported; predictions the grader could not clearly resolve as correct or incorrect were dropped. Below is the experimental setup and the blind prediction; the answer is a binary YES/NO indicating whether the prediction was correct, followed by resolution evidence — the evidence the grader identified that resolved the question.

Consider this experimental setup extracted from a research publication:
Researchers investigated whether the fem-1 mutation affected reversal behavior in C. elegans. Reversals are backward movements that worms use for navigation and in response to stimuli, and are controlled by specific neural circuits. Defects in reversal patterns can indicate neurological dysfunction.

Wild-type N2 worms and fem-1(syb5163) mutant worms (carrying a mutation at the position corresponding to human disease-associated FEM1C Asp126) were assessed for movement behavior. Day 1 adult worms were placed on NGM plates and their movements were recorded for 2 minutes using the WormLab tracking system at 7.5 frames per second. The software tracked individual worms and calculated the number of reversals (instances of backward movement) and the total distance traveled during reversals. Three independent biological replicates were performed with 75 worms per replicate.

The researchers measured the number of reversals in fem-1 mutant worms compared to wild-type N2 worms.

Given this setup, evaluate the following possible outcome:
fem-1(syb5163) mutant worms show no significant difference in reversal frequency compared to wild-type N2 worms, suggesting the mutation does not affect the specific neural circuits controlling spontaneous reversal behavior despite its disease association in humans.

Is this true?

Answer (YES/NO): YES